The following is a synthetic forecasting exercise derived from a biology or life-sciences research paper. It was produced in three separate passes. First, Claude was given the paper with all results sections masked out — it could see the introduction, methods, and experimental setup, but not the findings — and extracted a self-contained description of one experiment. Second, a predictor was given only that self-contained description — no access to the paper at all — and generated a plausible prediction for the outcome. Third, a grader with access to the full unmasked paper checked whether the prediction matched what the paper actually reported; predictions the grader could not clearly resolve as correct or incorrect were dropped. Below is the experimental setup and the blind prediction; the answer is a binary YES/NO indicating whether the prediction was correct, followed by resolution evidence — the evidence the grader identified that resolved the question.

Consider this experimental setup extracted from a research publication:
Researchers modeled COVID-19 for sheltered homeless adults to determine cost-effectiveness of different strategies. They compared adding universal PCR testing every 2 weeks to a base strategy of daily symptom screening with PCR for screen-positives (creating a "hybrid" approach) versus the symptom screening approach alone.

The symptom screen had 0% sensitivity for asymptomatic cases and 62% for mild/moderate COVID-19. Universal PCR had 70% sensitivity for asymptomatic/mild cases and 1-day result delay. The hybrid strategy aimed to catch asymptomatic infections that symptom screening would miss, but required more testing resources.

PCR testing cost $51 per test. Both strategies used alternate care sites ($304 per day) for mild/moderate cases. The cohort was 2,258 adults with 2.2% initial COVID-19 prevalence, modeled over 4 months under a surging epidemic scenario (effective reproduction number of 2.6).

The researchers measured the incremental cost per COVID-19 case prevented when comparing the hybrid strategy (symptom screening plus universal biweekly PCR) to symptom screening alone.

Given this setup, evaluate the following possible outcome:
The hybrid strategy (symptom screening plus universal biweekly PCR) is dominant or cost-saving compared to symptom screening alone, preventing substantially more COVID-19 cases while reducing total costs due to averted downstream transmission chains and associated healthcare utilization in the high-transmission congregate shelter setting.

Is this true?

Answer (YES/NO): NO